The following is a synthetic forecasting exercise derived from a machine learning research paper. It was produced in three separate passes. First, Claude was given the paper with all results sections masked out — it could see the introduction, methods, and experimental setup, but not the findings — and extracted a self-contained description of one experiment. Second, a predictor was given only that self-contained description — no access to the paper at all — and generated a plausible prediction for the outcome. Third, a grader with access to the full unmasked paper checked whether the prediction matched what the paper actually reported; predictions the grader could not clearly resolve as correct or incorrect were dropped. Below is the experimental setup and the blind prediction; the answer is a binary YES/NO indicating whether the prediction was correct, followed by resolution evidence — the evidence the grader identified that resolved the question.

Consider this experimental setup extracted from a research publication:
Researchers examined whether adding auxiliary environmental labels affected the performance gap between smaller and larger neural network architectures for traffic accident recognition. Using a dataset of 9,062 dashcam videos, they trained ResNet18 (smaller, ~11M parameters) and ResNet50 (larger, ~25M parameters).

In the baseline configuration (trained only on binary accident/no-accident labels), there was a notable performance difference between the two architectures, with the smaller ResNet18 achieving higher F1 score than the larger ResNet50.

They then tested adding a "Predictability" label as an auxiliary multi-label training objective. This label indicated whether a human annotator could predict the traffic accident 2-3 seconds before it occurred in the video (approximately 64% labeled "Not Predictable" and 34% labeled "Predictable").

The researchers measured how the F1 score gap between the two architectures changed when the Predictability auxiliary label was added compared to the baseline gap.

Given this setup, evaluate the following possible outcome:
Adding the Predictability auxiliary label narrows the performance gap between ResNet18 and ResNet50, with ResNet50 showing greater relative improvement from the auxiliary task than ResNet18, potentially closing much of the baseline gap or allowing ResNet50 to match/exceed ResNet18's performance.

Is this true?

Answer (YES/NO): YES